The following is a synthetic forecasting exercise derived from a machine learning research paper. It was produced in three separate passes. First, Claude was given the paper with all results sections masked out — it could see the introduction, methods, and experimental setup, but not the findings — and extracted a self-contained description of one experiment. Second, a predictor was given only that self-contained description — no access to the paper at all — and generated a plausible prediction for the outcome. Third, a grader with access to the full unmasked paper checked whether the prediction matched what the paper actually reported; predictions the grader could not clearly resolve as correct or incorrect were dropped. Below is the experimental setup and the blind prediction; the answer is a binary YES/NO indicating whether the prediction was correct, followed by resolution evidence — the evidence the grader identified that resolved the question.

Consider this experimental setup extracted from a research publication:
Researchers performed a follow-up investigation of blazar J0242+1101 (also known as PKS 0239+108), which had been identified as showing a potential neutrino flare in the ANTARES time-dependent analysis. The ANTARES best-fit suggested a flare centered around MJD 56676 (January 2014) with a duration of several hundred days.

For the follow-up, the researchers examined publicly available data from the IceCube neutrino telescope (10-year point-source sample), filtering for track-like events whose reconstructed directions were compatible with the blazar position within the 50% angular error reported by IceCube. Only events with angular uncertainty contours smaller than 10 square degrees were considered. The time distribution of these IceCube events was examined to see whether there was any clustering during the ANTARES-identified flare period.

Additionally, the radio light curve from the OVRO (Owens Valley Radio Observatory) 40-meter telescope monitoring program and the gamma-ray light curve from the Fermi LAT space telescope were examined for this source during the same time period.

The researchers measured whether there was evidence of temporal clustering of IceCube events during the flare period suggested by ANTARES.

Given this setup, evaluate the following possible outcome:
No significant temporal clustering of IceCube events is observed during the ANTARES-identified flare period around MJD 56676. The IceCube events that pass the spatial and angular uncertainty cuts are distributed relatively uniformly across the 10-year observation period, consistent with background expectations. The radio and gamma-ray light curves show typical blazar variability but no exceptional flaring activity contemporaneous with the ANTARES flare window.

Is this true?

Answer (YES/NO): NO